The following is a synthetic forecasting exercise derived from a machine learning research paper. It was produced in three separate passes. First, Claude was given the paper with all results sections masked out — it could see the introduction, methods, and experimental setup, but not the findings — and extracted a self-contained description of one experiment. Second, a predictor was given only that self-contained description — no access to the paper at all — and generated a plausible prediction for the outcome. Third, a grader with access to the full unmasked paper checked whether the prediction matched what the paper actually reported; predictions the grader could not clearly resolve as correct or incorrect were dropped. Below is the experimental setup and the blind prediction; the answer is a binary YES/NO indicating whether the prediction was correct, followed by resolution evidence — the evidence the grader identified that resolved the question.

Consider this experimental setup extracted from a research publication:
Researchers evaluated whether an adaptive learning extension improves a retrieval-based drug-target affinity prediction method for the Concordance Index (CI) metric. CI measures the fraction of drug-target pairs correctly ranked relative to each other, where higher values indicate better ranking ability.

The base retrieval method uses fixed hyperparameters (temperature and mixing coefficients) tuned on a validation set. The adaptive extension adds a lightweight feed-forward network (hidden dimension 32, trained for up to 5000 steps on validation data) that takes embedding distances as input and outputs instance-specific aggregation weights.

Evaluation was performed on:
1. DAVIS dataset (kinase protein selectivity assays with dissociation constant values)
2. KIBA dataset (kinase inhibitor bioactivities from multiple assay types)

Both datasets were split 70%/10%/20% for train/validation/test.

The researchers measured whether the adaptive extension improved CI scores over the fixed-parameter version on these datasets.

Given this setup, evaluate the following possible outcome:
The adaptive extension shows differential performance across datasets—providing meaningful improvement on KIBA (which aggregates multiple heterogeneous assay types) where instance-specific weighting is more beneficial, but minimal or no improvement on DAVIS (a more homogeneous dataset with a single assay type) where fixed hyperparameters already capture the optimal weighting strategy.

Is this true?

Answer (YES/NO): NO